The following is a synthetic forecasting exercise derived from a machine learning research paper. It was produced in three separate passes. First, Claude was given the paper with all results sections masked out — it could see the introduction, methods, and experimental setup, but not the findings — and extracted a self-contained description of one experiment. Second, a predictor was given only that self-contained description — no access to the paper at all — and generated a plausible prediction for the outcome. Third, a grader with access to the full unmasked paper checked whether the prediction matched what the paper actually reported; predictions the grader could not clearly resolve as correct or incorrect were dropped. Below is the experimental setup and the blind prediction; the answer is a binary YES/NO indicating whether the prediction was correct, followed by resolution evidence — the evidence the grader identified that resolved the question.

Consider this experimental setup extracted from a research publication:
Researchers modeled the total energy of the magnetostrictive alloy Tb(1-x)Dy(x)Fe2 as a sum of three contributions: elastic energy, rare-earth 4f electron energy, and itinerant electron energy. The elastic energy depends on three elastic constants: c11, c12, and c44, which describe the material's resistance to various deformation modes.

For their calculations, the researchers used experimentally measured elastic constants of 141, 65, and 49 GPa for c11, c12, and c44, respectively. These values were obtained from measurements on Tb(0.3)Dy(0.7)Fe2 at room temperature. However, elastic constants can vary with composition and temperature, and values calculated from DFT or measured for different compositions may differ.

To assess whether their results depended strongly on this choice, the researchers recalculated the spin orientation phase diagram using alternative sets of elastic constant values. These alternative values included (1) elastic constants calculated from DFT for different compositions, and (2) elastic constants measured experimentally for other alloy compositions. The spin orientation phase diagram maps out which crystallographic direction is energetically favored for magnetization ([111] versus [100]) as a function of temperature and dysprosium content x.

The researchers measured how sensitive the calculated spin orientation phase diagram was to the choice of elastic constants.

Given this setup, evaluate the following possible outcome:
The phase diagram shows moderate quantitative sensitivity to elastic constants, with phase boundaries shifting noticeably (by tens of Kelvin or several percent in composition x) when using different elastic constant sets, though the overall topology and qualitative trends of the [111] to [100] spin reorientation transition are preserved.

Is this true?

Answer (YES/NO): NO